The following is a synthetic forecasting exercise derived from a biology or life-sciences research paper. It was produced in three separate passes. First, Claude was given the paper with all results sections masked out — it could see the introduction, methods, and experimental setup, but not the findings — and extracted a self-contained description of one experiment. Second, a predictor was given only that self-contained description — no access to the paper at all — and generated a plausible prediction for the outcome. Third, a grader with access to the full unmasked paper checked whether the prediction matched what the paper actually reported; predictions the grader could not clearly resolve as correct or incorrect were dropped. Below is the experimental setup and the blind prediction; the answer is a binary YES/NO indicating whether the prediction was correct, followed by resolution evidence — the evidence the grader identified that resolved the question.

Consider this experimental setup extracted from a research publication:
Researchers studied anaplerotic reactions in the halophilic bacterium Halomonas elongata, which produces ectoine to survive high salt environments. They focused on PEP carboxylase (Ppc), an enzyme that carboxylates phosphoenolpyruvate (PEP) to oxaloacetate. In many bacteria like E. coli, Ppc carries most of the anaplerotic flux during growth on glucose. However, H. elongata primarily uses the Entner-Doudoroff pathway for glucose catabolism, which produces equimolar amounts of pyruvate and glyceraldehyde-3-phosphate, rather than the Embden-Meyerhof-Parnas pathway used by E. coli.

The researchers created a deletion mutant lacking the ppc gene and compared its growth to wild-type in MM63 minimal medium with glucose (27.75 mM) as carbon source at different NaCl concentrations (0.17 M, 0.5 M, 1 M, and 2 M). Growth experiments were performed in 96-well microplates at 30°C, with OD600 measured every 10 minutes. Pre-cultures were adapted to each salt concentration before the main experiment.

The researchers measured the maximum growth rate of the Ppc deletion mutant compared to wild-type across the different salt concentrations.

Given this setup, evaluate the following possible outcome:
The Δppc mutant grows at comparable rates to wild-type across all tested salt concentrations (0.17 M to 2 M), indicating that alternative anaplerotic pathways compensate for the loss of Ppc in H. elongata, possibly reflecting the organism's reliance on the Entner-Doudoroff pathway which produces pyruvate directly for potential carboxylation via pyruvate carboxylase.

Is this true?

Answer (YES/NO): NO